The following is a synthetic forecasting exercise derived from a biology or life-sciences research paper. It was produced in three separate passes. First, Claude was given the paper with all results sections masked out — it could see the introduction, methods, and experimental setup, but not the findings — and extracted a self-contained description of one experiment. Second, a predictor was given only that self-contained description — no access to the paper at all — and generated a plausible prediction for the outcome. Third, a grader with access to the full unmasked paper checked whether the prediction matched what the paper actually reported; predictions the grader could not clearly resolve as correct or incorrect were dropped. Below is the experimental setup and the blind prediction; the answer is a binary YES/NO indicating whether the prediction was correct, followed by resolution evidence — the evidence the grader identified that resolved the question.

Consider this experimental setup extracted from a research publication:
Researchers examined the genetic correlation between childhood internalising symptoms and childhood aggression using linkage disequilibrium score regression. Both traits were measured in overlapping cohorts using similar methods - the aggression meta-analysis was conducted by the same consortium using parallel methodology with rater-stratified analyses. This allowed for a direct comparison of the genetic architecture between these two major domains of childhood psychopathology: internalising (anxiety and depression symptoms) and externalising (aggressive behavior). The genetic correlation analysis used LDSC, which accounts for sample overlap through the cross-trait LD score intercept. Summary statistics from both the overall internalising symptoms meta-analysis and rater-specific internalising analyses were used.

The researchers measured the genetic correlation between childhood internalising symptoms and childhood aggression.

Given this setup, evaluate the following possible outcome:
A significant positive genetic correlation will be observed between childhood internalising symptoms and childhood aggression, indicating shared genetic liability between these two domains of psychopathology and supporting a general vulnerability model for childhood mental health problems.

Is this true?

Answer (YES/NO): YES